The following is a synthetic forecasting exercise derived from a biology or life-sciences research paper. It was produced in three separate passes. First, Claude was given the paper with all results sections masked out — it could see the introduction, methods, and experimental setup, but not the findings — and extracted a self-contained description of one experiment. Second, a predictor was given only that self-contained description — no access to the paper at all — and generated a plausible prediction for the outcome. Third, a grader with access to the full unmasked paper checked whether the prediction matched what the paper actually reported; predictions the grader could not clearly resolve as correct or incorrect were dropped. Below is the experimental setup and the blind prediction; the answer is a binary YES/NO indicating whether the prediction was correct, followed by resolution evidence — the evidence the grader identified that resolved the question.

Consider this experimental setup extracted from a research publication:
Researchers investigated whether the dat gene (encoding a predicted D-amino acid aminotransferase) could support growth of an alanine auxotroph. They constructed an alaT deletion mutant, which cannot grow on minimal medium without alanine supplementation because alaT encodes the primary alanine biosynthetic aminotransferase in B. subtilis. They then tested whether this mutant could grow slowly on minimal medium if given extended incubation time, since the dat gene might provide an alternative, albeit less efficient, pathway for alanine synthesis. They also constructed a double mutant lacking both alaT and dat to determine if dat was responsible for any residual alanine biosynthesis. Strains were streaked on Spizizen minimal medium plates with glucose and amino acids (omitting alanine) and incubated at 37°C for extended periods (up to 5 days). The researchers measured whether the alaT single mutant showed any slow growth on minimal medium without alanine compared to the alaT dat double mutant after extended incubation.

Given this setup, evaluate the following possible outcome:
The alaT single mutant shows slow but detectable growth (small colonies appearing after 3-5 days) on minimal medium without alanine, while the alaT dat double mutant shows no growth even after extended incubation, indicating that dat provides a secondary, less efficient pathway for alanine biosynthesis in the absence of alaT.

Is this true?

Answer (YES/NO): YES